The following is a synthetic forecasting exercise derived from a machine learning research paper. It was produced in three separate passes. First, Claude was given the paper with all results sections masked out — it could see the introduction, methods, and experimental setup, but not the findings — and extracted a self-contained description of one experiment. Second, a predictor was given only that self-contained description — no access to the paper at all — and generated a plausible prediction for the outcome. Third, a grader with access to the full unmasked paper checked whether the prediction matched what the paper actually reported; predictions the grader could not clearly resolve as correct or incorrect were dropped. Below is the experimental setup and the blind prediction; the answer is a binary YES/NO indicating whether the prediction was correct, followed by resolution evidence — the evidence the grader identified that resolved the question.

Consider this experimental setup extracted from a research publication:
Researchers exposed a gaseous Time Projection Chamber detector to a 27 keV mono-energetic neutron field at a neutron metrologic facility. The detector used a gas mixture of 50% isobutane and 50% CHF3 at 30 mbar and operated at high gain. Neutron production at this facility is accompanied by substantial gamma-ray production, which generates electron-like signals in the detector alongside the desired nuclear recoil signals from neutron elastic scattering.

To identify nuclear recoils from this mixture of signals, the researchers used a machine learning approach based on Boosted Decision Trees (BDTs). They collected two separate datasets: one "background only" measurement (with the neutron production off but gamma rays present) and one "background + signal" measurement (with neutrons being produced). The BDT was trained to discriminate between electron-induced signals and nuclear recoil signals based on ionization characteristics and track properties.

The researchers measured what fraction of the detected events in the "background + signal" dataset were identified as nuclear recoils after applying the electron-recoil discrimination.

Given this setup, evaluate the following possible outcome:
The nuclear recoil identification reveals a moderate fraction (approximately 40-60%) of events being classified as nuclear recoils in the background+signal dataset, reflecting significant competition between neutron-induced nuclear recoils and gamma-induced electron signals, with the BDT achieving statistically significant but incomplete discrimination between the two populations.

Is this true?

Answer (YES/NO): NO